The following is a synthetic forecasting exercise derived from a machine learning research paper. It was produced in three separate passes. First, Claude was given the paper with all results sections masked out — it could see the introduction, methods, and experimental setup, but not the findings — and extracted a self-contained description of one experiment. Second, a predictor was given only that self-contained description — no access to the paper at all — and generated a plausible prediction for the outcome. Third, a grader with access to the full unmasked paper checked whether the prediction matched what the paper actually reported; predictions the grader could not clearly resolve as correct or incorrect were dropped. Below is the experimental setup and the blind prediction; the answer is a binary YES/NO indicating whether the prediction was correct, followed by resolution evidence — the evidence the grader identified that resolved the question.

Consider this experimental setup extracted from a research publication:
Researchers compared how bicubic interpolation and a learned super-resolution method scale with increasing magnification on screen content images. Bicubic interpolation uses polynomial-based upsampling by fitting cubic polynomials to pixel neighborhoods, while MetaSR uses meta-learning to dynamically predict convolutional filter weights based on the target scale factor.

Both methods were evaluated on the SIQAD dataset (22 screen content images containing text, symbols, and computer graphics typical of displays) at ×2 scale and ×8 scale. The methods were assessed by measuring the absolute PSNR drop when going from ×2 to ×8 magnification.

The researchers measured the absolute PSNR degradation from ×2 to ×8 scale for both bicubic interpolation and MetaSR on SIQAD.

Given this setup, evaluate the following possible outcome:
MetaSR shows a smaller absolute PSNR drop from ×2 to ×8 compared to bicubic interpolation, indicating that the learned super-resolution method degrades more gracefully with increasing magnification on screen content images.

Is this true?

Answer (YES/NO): NO